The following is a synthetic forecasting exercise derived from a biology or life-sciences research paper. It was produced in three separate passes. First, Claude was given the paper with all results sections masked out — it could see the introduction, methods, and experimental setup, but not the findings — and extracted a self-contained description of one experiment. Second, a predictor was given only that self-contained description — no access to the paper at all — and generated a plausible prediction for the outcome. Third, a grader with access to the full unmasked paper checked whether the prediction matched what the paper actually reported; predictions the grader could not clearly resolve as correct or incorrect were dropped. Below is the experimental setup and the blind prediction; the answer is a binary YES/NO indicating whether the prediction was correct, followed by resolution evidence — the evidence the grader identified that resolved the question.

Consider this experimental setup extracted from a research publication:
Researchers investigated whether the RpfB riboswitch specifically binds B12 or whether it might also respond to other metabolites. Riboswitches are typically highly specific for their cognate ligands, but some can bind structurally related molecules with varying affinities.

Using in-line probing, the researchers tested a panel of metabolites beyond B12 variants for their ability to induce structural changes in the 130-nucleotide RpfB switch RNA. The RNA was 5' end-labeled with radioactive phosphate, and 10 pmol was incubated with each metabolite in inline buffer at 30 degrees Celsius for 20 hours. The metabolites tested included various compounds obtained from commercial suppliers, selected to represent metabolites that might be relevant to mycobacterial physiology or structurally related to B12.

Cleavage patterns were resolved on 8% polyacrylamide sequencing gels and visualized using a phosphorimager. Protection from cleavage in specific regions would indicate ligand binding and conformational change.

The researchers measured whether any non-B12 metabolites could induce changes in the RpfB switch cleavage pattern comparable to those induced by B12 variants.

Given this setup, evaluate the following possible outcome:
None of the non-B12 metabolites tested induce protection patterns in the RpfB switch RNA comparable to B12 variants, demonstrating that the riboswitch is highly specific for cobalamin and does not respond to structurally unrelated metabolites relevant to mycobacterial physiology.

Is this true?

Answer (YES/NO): YES